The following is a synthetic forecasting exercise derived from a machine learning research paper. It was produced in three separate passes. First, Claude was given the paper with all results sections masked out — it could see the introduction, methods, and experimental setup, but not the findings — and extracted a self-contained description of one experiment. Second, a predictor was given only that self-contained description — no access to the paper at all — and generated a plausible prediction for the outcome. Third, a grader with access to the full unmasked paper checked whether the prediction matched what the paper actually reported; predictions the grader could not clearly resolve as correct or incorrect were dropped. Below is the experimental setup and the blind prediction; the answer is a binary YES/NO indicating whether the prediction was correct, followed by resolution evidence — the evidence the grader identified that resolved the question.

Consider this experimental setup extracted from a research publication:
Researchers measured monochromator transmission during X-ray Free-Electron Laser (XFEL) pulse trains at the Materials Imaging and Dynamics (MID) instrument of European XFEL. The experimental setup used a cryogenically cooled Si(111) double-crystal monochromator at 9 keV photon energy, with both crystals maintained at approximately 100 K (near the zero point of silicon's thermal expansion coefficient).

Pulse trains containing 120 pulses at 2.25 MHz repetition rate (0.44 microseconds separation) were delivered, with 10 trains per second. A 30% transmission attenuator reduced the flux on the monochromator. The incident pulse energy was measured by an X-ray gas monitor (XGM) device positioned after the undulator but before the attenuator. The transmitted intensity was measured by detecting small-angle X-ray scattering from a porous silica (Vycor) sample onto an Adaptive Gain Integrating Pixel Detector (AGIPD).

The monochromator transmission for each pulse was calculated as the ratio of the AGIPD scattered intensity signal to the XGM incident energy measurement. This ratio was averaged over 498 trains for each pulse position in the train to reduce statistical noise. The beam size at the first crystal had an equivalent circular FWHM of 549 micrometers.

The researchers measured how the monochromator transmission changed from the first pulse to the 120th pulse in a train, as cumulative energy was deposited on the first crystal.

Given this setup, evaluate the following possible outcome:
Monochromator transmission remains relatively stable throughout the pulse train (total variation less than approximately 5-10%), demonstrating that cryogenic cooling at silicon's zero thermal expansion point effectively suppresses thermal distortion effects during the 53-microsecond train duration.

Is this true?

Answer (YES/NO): NO